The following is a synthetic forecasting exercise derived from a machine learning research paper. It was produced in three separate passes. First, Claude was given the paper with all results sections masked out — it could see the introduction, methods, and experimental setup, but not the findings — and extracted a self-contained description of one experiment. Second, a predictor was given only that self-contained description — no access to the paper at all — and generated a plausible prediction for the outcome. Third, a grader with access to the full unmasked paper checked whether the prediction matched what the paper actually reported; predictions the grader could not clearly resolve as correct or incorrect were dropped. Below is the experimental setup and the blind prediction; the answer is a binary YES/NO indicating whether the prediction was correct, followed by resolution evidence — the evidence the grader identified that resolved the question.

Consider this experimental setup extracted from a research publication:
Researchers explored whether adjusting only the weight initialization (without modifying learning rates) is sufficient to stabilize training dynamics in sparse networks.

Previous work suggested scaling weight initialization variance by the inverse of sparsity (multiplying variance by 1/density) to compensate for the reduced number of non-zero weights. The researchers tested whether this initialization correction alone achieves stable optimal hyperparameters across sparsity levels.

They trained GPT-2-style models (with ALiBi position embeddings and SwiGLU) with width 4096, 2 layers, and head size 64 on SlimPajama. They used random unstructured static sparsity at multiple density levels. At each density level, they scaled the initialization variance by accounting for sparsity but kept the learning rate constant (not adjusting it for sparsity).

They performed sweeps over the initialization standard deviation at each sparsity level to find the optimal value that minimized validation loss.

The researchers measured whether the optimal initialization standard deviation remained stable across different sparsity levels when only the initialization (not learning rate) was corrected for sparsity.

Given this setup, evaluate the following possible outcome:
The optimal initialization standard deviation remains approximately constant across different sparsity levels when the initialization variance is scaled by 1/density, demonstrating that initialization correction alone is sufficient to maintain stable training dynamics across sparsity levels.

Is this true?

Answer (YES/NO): NO